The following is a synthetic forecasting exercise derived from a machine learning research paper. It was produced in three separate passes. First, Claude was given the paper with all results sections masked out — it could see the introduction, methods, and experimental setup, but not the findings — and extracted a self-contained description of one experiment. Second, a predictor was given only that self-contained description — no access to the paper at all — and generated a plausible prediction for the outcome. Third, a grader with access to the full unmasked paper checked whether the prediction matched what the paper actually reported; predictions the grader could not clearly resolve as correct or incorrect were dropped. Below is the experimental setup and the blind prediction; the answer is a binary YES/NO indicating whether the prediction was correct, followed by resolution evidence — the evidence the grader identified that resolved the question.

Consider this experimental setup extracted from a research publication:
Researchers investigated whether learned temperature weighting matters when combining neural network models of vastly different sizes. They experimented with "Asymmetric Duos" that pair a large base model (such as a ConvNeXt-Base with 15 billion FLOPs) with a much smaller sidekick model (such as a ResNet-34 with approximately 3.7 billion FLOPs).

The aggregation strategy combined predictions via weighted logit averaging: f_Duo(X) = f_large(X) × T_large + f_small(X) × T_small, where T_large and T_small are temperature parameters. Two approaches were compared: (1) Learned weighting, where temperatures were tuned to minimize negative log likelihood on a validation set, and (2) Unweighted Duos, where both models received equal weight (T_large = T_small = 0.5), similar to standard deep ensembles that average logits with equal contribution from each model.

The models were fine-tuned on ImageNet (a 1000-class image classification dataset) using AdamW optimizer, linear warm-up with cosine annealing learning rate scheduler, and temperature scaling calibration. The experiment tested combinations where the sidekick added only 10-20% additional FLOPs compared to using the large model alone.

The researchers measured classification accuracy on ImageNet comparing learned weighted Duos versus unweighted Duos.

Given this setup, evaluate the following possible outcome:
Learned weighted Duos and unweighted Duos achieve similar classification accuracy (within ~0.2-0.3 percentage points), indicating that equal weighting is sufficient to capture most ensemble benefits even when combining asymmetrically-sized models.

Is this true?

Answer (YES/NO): NO